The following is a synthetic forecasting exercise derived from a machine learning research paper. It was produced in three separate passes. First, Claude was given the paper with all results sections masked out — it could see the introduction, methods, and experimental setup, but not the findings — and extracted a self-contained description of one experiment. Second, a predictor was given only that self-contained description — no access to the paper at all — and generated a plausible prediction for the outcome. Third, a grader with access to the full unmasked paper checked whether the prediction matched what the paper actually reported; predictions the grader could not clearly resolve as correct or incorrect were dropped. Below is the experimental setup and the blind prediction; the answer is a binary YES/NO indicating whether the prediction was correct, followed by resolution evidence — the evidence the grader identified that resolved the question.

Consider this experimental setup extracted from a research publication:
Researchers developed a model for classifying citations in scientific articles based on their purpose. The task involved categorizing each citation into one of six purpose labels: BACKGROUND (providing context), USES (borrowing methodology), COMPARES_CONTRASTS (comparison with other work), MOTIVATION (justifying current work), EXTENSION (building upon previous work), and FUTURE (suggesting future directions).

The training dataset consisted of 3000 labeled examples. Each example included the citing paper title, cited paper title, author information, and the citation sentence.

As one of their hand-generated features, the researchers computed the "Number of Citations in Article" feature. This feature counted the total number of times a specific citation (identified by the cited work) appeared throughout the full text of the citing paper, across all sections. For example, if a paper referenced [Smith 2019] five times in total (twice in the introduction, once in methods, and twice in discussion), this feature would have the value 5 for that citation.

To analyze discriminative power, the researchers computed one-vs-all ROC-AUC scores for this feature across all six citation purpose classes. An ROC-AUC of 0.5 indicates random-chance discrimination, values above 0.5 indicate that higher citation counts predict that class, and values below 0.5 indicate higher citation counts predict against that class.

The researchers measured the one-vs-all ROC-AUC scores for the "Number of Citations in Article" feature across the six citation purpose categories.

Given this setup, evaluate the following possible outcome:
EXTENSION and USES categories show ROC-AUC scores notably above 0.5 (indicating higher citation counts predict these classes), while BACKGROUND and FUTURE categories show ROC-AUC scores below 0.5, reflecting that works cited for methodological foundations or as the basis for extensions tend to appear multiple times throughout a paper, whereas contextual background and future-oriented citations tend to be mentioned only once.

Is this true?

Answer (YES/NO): NO